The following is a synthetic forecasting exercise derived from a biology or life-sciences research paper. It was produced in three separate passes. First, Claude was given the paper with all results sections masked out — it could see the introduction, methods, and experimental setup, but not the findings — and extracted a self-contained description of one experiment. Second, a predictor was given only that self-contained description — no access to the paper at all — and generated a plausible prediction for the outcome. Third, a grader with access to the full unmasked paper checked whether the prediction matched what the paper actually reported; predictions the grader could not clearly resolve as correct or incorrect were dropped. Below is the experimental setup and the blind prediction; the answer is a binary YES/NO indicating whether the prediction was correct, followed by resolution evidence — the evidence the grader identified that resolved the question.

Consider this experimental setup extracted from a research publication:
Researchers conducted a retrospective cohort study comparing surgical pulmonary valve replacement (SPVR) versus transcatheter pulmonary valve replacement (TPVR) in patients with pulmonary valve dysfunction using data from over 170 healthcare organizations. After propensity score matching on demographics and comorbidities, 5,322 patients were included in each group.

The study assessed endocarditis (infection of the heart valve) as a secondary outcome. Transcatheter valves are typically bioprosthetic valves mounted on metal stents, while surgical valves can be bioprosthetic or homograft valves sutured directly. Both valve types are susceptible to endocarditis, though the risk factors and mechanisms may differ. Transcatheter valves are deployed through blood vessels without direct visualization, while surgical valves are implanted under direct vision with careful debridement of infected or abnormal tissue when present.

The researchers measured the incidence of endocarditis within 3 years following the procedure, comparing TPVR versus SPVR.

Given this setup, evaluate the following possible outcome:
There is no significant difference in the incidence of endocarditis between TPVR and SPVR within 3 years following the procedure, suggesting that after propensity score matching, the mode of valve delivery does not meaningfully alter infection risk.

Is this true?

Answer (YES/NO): NO